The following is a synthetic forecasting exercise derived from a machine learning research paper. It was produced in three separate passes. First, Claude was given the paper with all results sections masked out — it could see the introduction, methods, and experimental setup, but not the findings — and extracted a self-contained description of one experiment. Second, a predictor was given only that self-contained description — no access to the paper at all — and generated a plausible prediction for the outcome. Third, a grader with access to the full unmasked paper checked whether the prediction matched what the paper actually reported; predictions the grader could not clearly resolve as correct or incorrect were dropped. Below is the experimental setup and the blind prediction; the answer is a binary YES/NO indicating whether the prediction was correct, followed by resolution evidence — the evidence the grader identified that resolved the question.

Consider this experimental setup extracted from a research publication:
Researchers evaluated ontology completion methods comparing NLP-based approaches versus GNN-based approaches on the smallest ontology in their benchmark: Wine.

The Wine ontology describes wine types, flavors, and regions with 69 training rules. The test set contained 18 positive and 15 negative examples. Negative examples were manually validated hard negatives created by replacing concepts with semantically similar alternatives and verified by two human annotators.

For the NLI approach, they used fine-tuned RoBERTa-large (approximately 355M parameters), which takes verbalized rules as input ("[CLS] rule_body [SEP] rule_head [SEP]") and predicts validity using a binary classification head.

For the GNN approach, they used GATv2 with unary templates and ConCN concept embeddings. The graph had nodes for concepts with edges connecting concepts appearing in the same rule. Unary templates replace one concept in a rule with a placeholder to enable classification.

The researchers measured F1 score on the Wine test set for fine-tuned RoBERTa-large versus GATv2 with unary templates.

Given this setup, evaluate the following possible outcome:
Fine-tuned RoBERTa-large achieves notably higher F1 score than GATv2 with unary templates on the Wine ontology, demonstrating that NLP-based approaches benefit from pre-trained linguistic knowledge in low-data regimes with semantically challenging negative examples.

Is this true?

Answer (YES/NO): NO